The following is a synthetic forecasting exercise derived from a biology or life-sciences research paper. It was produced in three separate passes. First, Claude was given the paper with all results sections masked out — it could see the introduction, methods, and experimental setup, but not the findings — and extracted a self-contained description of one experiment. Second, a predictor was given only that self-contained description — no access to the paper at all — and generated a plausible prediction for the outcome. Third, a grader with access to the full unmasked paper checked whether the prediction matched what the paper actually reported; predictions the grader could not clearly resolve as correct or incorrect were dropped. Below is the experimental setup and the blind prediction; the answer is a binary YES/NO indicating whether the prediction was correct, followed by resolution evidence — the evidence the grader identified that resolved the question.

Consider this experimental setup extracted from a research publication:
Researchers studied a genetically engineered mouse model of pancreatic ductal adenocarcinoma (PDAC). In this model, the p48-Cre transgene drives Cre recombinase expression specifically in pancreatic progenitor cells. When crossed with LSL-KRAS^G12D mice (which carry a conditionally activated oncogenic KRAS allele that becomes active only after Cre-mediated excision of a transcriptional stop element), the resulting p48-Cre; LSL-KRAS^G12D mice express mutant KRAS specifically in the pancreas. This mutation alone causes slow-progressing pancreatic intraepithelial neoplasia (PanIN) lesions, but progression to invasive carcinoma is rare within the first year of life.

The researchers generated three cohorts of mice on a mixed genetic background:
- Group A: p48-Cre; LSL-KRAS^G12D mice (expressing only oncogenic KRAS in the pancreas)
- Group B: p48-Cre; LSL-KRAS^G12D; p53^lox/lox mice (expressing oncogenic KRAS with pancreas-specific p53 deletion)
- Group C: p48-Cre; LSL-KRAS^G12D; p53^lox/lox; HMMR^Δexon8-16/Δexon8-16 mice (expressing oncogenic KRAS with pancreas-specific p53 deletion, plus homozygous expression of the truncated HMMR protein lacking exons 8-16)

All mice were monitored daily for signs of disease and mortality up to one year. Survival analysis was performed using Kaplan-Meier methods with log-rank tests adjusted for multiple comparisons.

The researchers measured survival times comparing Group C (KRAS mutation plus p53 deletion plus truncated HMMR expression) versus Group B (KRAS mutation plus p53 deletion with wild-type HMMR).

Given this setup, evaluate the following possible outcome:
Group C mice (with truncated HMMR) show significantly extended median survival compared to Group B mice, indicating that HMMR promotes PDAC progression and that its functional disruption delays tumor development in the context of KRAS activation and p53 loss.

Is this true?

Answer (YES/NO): NO